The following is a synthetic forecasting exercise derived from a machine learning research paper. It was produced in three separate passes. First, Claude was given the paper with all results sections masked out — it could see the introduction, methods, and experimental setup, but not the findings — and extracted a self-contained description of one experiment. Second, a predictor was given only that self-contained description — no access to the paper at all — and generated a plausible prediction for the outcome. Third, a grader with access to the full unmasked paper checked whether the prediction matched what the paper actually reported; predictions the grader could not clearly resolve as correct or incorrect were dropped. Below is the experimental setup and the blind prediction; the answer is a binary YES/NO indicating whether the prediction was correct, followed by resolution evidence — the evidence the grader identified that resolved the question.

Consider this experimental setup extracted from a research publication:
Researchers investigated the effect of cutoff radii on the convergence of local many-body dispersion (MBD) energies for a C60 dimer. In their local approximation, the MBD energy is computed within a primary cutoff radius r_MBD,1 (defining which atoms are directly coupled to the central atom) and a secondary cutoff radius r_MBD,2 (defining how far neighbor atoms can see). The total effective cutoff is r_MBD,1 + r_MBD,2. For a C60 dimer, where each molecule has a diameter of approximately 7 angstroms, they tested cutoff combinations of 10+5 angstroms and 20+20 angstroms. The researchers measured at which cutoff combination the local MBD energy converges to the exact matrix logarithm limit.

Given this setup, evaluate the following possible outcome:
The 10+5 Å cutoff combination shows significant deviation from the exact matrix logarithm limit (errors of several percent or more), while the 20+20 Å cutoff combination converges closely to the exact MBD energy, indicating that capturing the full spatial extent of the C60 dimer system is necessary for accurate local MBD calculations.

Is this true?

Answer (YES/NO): NO